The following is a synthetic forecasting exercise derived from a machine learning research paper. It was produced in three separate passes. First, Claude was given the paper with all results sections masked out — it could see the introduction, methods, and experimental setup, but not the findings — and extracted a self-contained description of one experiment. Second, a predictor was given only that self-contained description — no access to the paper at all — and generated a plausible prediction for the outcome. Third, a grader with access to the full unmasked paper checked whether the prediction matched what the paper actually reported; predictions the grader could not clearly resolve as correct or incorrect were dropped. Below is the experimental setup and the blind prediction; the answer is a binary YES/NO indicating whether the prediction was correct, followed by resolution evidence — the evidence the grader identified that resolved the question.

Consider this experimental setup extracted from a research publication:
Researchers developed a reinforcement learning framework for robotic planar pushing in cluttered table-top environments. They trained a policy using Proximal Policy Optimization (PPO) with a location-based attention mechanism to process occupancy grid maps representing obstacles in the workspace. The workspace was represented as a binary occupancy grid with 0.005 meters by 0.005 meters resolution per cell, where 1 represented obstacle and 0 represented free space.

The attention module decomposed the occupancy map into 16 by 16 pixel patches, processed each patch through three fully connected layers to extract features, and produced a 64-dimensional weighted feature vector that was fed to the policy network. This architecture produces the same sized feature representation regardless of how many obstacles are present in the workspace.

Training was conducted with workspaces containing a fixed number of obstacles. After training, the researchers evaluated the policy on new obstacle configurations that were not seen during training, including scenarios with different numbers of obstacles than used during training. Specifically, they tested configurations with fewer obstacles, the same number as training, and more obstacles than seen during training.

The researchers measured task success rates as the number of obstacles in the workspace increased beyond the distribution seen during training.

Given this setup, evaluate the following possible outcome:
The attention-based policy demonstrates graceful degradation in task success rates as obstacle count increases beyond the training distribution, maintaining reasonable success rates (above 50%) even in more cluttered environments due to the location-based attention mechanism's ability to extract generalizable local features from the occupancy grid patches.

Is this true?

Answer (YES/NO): YES